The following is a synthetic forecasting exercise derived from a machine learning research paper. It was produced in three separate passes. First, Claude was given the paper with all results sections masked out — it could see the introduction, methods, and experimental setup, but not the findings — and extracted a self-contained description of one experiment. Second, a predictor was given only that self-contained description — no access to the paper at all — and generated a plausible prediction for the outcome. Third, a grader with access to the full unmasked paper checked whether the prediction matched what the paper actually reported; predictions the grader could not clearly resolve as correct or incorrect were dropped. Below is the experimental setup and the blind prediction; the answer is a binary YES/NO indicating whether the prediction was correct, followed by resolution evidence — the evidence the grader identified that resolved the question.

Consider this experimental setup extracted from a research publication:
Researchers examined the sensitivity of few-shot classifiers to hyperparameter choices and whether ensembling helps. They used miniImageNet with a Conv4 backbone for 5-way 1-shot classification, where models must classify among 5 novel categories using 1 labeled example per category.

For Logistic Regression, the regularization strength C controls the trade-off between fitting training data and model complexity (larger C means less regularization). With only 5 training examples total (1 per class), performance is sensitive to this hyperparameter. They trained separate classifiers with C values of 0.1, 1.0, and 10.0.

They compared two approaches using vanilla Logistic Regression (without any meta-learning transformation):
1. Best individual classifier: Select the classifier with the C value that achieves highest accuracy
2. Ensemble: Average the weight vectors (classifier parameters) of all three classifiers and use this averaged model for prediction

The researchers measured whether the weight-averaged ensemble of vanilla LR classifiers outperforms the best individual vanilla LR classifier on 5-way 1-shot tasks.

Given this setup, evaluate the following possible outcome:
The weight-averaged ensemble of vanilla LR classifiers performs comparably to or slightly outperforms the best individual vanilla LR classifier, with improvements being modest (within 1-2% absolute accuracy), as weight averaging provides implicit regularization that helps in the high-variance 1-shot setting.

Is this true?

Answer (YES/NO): YES